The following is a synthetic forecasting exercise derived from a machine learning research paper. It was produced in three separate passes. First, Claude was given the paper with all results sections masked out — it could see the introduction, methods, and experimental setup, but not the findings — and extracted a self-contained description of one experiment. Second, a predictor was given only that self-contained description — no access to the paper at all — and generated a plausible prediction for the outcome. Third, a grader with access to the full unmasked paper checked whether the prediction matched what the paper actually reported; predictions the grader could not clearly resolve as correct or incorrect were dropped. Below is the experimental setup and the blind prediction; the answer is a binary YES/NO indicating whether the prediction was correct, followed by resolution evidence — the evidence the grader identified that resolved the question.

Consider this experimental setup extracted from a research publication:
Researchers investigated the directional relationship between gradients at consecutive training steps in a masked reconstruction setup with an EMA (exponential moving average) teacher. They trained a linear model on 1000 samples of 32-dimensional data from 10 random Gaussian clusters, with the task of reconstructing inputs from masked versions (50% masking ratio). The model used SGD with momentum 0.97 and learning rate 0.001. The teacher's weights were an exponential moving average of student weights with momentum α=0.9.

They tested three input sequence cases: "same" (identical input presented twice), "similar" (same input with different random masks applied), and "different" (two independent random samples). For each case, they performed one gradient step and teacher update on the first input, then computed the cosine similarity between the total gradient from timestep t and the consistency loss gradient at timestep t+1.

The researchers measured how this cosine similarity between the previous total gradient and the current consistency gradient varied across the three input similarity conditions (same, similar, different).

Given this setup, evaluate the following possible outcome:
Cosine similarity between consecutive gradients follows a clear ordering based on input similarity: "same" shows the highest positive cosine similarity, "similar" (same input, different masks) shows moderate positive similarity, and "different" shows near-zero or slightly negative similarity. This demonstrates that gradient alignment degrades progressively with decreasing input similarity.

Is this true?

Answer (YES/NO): NO